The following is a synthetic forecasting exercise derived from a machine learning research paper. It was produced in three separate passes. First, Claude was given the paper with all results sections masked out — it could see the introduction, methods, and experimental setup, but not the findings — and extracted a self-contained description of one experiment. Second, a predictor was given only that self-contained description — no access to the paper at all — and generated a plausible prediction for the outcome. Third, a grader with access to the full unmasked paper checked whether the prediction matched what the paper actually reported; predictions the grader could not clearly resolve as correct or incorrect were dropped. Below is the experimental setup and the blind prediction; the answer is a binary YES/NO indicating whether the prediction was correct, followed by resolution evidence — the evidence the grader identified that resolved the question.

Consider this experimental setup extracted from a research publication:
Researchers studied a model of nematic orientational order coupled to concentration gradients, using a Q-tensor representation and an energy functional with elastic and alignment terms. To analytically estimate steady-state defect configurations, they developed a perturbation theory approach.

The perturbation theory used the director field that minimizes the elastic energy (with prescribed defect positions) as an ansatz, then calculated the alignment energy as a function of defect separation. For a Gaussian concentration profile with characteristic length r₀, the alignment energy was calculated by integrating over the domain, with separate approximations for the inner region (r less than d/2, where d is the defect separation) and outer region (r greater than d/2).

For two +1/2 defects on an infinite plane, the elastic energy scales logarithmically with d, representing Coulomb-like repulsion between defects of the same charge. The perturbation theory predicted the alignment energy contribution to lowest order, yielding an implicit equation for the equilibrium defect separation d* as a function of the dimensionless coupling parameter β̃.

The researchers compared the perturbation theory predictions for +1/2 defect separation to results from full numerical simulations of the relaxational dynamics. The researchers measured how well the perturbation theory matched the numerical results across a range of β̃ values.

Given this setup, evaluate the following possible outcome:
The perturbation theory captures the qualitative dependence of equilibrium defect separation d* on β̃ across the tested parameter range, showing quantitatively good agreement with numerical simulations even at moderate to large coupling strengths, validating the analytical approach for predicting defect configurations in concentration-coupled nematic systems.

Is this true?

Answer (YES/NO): NO